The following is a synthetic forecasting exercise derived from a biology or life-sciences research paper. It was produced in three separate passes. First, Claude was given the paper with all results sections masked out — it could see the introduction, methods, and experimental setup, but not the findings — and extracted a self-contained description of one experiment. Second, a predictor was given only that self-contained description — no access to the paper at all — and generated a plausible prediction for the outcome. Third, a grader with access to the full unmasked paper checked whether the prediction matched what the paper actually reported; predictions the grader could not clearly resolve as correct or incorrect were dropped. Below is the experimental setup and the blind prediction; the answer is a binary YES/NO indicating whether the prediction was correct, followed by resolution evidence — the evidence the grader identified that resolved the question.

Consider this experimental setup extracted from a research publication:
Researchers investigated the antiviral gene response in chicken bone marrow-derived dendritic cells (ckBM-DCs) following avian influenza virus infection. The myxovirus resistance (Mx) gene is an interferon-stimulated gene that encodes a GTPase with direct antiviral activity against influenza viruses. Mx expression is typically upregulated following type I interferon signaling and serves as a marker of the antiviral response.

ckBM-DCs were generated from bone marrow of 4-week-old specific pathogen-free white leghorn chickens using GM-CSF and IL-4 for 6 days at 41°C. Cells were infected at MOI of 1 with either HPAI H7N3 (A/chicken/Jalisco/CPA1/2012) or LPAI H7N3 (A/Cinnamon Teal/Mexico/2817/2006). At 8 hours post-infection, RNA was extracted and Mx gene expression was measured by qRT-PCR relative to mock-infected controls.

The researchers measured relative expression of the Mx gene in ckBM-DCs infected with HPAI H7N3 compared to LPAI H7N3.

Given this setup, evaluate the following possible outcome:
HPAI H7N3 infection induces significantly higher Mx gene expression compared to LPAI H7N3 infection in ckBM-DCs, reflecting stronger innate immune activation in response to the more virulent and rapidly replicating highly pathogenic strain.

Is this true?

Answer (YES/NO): YES